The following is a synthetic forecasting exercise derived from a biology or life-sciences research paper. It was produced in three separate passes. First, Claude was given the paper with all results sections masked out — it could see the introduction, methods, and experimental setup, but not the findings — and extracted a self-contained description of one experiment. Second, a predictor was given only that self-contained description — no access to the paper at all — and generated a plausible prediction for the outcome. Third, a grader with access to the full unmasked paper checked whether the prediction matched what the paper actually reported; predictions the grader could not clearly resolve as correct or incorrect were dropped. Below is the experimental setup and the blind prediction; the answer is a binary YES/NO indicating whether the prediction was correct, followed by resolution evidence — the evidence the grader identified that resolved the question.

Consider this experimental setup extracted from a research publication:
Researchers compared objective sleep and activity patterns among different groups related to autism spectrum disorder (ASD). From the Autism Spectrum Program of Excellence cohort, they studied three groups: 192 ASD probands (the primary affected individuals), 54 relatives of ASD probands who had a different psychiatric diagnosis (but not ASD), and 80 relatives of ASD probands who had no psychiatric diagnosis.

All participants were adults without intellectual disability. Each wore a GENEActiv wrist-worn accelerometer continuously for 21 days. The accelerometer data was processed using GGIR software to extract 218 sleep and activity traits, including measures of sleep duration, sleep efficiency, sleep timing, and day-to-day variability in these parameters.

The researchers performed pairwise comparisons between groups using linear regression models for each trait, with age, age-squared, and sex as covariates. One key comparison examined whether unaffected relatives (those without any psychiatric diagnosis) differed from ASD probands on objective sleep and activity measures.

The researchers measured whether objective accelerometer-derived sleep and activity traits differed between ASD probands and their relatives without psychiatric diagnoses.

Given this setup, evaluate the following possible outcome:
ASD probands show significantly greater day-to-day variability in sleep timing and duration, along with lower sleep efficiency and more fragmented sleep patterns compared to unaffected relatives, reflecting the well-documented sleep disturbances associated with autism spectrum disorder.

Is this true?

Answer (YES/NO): NO